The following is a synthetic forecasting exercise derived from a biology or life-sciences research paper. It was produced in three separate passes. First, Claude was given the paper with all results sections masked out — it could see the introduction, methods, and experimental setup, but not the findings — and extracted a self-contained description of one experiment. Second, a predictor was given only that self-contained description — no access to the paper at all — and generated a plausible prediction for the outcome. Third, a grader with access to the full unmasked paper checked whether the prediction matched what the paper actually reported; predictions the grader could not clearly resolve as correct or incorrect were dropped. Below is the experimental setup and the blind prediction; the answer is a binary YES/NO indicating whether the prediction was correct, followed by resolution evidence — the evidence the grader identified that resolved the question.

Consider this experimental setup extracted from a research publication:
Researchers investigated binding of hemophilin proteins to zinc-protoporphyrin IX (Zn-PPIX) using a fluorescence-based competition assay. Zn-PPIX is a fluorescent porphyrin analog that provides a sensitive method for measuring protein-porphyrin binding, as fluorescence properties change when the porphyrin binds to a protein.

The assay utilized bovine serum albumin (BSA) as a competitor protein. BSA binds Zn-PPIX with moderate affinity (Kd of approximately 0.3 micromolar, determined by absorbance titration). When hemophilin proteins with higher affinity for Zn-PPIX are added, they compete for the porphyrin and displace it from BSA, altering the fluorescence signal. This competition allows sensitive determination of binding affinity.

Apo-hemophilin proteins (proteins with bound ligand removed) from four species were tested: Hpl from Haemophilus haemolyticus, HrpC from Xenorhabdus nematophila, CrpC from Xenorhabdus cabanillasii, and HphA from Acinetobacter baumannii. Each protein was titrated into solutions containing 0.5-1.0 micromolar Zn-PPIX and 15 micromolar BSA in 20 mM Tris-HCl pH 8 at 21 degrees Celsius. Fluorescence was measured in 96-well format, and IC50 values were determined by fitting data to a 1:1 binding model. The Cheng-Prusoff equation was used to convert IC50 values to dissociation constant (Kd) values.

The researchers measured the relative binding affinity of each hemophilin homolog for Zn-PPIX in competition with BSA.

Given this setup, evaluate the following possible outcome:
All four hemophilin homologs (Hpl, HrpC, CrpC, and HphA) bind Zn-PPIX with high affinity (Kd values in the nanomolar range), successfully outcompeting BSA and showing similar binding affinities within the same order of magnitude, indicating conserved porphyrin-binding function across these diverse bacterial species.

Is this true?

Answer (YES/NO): NO